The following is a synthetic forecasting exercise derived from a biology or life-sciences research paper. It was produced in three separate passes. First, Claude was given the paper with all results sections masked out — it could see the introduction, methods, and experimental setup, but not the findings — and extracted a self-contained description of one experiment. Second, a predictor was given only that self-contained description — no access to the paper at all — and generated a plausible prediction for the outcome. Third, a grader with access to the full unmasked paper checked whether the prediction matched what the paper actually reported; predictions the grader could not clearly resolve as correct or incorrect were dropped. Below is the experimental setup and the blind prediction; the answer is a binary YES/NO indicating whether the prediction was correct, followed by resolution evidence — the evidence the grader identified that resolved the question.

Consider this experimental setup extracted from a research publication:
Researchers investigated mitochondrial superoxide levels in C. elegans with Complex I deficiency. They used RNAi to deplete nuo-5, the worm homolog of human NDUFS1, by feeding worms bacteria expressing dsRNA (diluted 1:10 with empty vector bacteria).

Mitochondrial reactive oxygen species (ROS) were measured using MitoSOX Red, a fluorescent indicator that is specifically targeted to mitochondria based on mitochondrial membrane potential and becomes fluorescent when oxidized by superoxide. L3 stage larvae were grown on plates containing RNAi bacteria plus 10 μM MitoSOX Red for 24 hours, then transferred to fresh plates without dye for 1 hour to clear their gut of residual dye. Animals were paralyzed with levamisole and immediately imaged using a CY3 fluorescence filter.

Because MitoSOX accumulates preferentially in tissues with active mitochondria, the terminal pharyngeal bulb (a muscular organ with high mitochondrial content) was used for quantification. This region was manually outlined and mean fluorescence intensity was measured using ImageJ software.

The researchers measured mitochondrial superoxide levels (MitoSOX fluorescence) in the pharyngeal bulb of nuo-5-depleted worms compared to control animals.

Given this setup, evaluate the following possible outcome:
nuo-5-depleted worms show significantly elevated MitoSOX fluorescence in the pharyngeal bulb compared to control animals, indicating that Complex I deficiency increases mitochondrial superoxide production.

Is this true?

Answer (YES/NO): YES